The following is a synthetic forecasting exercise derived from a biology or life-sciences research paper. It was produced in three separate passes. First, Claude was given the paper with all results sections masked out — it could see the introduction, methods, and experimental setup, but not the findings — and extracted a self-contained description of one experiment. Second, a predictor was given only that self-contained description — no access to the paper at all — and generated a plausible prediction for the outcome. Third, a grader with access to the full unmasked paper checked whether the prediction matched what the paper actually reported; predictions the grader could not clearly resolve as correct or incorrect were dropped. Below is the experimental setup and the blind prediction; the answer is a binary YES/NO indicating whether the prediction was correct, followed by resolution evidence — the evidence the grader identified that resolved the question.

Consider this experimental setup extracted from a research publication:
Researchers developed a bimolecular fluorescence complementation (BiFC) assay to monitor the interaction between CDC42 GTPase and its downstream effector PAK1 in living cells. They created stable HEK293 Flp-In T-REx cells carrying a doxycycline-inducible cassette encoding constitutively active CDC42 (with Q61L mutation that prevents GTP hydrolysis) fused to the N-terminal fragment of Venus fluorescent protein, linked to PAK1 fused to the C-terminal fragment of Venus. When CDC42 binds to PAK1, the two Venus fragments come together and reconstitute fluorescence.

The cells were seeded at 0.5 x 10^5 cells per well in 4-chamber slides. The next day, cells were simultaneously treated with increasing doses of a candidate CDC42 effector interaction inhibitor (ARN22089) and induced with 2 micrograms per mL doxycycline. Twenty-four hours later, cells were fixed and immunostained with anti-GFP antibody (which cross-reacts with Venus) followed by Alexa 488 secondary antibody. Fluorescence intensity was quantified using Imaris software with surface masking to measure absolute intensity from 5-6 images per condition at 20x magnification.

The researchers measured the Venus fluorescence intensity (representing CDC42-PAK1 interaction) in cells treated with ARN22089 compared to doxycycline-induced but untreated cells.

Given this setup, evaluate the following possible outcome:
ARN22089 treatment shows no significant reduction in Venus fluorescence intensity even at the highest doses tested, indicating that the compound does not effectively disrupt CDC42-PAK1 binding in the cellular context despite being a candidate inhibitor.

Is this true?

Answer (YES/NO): NO